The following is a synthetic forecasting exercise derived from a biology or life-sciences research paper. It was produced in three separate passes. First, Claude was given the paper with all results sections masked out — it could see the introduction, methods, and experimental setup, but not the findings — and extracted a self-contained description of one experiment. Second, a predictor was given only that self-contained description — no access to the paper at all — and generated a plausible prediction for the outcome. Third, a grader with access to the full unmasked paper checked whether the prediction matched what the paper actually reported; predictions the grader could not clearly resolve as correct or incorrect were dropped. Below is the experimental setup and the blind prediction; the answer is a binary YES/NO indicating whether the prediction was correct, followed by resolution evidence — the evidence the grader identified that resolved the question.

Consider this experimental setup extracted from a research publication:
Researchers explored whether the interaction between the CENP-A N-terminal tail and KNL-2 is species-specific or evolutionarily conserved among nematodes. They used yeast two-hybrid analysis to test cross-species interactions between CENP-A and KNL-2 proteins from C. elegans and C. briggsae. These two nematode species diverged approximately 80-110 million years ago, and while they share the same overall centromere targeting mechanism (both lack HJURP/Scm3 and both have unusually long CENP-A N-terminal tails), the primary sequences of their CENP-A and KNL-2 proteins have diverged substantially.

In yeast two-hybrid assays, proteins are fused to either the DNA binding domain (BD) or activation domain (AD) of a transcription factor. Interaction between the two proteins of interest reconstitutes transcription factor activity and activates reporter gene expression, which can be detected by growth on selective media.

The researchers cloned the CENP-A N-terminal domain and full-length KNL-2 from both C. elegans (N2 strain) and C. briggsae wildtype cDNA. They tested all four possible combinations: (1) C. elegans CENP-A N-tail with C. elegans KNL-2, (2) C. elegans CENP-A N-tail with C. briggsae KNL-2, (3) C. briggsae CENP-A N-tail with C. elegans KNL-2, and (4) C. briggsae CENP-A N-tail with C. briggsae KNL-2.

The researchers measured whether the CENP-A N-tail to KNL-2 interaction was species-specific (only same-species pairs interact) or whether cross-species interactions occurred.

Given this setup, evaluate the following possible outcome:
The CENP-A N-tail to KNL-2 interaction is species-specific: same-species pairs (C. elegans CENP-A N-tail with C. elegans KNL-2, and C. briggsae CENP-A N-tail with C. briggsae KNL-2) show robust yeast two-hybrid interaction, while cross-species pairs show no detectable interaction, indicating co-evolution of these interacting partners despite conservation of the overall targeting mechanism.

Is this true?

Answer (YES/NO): YES